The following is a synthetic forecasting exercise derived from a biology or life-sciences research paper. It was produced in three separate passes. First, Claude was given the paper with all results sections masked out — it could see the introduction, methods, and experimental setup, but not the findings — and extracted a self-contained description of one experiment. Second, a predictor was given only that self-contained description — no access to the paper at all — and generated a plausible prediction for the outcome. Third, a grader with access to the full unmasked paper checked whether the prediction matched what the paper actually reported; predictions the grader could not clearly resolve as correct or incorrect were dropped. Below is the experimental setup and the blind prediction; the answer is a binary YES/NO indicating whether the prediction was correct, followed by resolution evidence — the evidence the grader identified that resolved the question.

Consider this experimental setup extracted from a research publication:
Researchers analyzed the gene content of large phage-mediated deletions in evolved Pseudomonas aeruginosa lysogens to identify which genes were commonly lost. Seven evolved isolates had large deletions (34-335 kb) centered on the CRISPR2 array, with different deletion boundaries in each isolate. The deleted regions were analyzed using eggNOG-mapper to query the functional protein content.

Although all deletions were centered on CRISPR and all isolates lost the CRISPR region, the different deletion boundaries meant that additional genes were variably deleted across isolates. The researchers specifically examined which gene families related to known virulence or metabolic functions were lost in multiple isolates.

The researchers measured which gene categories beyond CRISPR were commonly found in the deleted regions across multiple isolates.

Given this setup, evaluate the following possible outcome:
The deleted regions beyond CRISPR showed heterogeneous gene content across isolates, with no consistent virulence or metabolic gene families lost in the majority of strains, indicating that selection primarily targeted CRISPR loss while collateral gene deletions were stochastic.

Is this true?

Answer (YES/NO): NO